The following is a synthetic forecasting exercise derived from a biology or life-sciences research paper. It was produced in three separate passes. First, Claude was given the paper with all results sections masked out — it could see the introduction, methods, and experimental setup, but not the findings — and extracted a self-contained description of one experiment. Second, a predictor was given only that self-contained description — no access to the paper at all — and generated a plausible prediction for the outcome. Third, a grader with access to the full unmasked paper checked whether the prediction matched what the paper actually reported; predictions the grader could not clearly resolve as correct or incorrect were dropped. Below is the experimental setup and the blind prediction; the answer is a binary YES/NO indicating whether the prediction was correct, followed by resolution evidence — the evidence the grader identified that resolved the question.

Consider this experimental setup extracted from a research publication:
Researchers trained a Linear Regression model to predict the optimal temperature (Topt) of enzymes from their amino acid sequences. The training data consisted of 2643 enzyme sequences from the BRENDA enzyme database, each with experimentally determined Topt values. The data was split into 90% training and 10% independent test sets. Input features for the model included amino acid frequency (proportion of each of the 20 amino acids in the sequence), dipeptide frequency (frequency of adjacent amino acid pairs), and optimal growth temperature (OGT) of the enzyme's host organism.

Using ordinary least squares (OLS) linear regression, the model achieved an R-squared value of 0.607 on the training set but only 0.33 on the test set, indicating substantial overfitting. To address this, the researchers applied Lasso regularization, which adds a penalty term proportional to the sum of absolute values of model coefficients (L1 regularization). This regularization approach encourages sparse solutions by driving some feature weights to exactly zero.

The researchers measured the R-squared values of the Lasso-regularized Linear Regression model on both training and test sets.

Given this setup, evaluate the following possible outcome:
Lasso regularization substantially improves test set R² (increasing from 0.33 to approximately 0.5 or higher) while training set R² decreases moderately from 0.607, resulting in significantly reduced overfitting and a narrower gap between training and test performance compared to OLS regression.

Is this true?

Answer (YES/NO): YES